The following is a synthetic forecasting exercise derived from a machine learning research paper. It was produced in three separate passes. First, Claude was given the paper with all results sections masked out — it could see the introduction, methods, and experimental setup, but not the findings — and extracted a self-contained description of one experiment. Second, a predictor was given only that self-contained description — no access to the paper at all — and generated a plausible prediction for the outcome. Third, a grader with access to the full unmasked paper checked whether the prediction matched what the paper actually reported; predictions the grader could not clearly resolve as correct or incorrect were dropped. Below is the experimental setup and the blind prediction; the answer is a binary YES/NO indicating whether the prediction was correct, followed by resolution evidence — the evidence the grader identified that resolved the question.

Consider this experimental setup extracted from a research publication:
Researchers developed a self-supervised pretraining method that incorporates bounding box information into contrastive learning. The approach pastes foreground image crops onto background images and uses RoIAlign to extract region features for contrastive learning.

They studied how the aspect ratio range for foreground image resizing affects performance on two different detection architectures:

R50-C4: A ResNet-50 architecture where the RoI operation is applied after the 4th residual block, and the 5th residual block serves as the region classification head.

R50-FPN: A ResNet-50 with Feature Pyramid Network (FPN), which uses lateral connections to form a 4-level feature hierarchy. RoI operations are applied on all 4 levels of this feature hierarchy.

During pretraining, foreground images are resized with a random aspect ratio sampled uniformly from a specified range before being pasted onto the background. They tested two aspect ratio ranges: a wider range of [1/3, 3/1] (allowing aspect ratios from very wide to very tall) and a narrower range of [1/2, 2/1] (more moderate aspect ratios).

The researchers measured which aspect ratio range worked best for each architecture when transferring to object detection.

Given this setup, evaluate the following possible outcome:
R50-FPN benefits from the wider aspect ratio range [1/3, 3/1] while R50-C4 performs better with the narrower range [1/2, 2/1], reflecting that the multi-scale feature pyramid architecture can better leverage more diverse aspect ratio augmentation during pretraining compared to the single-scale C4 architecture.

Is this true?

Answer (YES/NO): NO